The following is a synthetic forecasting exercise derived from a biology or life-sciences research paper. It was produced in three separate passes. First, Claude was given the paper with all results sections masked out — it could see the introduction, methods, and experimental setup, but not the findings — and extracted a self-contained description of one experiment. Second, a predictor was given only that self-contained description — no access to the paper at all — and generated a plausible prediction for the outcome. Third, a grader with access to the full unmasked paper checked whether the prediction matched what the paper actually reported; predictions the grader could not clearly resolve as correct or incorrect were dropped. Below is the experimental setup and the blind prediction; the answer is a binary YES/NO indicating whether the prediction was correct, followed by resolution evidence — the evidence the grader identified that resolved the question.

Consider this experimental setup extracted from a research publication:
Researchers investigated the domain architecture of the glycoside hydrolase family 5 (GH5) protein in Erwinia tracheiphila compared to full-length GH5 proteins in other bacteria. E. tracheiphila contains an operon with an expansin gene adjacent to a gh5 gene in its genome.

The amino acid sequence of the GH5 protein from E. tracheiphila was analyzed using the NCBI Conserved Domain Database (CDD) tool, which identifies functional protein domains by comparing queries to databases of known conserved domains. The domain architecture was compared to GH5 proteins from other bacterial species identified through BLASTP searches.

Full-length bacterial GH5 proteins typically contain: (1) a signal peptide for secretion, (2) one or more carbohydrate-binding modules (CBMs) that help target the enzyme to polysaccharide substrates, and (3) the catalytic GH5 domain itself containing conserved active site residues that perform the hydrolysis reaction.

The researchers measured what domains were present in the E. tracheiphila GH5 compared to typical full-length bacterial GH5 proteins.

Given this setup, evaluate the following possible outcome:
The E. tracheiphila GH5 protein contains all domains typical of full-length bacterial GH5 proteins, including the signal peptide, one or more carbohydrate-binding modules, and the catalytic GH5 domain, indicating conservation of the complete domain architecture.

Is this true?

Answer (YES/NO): NO